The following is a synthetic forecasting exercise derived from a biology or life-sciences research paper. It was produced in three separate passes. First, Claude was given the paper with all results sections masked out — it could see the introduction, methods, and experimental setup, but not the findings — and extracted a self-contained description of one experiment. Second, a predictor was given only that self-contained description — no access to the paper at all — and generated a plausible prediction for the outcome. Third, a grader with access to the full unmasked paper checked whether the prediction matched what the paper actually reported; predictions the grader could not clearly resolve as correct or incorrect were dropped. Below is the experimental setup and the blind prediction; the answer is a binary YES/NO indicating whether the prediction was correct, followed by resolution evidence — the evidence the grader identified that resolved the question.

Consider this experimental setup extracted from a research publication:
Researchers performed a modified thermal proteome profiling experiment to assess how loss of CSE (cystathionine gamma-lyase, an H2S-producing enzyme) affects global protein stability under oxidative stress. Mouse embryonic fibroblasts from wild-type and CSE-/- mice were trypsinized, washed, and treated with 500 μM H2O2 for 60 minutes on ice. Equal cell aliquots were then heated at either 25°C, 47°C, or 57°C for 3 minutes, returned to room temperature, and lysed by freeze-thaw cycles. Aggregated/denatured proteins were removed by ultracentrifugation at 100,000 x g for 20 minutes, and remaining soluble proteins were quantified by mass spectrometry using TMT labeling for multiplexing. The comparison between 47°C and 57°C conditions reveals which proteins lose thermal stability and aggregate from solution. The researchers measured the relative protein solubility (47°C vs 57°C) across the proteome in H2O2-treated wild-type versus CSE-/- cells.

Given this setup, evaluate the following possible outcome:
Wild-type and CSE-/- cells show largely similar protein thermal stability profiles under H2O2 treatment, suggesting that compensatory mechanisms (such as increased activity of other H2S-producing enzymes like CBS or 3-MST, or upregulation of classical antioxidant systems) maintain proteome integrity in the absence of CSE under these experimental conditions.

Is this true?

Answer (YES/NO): NO